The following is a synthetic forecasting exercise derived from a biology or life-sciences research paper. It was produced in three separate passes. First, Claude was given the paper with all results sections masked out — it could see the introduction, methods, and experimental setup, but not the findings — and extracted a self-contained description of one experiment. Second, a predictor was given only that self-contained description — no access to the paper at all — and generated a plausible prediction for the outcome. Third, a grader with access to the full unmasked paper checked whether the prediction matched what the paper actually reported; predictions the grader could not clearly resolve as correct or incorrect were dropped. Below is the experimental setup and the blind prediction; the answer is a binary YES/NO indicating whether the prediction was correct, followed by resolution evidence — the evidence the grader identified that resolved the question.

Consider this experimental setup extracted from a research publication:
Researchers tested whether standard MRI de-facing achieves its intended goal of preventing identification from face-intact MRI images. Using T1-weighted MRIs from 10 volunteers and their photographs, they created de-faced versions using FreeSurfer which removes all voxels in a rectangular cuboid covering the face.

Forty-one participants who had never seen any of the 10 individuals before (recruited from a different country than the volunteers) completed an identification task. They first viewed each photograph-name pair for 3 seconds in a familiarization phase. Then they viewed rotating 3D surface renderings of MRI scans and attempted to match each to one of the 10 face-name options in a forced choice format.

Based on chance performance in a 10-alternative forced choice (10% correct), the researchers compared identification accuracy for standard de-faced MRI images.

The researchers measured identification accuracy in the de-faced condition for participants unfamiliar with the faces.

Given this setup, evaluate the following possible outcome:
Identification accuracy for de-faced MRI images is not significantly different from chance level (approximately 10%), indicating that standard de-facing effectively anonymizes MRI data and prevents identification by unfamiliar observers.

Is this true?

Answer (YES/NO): NO